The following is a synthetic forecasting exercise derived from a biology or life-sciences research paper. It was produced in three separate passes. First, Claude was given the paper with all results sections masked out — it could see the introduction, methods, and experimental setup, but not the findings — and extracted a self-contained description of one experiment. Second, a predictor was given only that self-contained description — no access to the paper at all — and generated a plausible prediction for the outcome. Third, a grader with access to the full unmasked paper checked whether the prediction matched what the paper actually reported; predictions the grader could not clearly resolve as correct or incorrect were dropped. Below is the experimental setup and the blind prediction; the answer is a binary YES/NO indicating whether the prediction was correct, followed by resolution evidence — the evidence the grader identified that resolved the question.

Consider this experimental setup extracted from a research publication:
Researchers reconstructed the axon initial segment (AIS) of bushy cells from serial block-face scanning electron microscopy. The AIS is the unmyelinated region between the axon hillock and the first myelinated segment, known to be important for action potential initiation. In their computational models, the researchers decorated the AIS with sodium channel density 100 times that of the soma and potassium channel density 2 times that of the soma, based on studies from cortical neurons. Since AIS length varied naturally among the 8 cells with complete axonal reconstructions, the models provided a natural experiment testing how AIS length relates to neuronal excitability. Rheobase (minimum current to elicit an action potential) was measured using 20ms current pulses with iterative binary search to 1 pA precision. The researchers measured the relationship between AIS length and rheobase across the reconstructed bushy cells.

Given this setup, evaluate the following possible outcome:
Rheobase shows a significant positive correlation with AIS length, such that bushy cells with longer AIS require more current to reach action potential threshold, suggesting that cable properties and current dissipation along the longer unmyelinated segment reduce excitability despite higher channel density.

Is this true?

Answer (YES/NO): NO